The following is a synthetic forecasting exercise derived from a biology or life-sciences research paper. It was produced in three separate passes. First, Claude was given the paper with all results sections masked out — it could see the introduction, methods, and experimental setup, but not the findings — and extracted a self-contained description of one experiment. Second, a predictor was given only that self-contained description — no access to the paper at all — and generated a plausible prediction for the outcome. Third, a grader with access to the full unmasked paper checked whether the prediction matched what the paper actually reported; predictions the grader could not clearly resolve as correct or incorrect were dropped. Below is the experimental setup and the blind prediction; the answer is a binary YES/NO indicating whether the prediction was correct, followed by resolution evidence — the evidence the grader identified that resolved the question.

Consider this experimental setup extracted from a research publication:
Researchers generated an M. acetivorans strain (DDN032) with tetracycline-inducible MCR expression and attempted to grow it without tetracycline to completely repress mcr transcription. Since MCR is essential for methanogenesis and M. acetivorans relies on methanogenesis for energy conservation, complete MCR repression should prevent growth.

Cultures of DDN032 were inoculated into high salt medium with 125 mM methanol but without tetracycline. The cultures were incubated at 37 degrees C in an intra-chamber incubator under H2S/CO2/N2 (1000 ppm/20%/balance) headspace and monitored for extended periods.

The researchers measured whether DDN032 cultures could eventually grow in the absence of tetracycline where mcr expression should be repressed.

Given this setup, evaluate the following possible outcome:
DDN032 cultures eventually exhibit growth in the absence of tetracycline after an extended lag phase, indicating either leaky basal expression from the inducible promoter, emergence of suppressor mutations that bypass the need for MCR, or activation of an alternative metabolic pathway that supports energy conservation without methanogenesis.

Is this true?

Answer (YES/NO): NO